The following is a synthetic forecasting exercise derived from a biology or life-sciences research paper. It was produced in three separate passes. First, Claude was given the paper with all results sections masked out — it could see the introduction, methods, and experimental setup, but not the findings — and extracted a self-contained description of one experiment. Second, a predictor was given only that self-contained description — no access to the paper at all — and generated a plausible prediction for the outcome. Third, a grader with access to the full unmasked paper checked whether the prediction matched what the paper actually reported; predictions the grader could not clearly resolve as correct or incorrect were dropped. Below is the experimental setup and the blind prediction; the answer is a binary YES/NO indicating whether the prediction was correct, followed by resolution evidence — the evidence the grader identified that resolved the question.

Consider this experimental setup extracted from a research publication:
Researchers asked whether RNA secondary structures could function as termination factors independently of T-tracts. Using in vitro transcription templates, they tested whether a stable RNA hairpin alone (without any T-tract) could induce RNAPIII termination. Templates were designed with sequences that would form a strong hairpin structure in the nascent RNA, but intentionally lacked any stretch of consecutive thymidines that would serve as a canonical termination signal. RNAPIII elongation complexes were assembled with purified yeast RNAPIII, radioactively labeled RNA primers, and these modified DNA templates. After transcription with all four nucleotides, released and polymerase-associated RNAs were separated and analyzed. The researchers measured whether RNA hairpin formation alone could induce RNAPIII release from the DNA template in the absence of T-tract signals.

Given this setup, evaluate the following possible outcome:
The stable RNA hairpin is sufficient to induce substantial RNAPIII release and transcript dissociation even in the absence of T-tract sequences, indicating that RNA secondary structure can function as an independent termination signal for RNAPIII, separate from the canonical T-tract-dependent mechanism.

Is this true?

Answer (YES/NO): NO